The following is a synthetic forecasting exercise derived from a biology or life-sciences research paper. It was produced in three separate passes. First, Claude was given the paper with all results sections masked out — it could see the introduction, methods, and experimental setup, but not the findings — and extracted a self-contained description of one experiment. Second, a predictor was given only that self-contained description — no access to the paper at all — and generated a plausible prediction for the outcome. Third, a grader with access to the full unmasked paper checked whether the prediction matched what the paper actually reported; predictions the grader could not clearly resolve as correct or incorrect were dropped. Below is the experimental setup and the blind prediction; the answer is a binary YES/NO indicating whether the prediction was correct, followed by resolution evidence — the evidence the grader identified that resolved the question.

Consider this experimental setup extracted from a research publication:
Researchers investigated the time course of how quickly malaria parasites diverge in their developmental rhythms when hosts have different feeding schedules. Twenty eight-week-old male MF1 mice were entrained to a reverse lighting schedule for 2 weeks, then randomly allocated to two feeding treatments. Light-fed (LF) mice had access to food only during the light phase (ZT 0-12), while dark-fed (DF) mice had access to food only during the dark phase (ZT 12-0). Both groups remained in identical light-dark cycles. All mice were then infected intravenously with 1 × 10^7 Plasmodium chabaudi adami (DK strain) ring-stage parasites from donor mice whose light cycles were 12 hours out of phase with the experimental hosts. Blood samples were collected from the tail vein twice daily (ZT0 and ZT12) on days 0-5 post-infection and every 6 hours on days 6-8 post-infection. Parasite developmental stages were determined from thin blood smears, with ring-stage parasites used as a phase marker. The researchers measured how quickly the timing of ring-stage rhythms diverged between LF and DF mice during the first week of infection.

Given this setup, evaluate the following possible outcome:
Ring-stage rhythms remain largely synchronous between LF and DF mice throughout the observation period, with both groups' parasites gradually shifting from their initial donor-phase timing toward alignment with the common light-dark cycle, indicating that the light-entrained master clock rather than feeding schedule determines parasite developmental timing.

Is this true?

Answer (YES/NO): NO